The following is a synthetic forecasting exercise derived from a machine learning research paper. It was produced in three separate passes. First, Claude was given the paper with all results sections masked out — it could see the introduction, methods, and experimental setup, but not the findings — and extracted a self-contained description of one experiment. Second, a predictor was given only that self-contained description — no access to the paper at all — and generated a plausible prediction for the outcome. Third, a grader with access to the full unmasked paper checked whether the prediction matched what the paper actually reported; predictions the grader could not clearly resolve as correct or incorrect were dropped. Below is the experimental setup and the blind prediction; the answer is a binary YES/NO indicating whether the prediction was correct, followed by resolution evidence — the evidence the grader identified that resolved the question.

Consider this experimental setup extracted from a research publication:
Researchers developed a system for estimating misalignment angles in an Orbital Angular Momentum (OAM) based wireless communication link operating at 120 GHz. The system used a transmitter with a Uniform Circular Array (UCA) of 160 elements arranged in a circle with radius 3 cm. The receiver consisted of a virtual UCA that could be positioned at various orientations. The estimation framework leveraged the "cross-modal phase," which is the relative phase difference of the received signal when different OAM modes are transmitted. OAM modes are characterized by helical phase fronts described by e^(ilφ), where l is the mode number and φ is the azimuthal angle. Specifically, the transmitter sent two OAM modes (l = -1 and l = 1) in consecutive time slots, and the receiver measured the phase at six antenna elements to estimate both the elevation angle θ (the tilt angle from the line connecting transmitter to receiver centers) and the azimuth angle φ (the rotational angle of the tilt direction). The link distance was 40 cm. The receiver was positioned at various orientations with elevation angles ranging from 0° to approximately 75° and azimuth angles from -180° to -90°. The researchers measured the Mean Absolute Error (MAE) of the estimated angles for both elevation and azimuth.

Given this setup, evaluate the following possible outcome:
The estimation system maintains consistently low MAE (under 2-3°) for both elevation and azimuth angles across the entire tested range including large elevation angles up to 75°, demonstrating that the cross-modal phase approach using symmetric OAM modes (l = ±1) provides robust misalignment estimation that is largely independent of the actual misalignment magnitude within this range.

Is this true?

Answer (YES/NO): NO